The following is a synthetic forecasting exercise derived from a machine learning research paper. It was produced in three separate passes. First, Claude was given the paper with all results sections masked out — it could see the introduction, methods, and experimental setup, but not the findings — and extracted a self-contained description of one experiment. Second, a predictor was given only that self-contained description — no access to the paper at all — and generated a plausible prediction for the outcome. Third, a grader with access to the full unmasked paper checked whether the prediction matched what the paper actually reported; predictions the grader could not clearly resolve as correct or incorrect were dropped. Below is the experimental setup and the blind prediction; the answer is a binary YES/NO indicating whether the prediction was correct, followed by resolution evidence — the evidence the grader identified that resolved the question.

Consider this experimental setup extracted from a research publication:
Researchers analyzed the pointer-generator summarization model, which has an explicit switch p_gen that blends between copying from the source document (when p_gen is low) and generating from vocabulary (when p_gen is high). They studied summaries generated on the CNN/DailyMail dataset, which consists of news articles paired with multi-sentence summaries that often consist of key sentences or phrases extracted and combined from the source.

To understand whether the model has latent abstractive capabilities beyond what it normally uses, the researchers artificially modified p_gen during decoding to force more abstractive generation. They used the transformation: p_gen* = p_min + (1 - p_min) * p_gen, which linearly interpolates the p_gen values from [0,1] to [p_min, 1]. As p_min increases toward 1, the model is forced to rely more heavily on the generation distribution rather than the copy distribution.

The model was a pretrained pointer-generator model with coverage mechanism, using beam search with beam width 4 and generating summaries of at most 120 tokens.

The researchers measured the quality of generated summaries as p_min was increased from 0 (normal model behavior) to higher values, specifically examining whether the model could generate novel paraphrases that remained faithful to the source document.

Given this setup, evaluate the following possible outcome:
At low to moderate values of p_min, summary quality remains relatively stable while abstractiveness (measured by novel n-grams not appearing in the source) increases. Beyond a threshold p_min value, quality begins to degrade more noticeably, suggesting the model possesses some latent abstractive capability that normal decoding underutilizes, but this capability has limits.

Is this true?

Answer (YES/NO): NO